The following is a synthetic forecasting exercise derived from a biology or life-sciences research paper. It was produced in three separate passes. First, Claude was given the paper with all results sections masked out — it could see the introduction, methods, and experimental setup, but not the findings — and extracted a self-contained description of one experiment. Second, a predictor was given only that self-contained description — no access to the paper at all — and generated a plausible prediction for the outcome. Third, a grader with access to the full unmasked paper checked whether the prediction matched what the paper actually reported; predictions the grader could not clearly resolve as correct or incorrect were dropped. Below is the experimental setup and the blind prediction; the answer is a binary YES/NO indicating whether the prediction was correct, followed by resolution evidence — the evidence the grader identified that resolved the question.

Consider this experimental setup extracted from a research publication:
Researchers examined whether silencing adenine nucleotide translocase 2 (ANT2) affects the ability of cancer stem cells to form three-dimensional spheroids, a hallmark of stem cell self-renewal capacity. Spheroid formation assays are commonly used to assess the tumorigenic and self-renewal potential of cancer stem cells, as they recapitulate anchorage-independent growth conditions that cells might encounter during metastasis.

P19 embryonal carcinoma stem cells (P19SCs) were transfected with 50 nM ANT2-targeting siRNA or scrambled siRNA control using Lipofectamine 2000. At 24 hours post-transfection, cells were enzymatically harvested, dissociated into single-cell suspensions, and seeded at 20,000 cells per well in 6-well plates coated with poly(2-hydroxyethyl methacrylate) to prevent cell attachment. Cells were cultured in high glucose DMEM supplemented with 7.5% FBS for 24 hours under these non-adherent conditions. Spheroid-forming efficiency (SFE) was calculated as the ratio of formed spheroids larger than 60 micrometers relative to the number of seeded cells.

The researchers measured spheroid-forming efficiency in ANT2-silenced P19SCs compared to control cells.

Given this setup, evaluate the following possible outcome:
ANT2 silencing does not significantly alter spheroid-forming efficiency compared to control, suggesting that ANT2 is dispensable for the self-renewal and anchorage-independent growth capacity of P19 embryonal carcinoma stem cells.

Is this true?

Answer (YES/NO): NO